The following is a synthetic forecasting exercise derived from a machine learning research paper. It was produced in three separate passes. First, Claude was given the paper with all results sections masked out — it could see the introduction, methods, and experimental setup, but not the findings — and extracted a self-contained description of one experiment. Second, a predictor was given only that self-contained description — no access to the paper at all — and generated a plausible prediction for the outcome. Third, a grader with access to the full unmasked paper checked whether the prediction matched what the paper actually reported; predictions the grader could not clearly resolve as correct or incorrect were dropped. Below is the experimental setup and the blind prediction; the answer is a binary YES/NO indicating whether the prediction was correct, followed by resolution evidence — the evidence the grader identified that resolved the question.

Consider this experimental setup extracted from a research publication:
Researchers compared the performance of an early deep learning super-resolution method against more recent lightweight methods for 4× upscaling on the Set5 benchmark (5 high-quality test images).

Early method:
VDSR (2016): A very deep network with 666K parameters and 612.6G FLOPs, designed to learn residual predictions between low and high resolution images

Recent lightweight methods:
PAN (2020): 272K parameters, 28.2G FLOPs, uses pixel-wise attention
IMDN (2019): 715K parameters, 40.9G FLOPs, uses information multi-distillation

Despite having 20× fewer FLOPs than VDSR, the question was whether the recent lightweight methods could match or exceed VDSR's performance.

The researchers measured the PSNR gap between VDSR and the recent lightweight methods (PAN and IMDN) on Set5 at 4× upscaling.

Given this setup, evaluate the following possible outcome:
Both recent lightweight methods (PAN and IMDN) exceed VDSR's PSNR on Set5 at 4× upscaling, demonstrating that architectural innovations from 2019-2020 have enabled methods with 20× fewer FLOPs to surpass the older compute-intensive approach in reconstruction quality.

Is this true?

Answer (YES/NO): YES